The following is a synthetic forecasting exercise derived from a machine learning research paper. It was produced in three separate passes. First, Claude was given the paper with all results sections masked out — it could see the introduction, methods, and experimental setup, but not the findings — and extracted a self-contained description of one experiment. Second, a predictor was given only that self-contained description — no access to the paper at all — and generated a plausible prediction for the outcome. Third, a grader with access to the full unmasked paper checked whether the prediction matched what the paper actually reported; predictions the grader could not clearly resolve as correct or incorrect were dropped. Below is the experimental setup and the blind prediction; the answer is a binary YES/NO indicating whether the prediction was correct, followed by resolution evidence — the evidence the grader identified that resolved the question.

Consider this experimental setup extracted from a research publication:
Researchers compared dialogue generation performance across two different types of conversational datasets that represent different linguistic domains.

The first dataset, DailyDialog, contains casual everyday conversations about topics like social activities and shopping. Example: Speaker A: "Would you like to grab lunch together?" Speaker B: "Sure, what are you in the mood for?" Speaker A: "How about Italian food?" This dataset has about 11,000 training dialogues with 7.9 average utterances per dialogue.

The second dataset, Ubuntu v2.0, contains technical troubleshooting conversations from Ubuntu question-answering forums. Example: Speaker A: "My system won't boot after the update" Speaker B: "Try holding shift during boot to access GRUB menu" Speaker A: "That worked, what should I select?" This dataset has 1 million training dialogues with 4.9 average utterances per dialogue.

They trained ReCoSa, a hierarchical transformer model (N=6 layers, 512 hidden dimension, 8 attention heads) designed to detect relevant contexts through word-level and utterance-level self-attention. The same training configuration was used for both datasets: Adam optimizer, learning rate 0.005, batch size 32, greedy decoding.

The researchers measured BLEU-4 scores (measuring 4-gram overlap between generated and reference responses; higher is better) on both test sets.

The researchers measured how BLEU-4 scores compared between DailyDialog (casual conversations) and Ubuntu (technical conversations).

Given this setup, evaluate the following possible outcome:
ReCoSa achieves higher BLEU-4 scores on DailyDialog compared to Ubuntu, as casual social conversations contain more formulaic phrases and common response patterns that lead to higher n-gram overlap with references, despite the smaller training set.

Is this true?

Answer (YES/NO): YES